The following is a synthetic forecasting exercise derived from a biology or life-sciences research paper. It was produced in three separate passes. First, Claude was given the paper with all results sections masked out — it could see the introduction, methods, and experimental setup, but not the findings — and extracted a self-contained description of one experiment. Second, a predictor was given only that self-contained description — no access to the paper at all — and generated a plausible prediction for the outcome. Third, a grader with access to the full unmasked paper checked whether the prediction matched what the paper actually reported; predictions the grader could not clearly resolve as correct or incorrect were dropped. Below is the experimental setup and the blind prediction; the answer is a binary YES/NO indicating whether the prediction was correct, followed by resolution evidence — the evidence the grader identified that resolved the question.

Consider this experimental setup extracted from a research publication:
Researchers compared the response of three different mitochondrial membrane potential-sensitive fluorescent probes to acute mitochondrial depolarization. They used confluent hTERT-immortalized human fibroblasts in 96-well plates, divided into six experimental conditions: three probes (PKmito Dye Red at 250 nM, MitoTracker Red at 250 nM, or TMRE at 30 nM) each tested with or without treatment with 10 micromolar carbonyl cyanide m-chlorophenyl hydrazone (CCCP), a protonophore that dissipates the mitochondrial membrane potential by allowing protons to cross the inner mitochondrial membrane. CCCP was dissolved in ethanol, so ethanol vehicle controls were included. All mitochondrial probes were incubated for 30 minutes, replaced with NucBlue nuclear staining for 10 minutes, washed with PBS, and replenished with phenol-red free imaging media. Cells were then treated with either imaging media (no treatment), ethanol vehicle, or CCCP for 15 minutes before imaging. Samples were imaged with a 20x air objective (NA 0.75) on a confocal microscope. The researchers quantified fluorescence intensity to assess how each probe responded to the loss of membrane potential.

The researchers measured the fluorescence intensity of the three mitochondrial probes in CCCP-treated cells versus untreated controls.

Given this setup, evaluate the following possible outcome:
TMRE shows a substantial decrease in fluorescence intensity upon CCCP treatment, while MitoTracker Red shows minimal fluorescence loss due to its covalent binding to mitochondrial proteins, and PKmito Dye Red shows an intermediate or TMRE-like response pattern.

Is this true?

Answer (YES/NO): NO